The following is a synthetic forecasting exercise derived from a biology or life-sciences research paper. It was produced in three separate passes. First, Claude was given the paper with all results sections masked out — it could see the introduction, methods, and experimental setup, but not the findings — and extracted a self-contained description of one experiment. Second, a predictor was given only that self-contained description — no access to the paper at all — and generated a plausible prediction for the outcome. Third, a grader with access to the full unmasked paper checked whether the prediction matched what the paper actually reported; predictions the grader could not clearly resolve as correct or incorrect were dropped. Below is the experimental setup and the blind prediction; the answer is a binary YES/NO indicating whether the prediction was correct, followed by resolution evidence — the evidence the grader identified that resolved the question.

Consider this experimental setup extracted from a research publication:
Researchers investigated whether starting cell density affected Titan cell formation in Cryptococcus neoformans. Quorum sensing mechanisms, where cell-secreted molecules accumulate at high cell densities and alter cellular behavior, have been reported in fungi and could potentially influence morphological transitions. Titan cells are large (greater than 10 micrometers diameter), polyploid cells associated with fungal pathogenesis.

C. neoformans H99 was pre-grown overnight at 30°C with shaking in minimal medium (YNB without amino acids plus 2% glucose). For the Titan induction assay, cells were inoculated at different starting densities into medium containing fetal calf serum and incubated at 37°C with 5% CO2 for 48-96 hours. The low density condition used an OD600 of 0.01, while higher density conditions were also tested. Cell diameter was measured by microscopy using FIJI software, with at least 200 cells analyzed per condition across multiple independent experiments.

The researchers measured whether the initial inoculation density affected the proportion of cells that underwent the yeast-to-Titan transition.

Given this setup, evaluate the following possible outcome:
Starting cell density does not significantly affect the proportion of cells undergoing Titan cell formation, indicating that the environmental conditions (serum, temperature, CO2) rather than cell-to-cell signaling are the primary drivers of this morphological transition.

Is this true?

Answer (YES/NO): NO